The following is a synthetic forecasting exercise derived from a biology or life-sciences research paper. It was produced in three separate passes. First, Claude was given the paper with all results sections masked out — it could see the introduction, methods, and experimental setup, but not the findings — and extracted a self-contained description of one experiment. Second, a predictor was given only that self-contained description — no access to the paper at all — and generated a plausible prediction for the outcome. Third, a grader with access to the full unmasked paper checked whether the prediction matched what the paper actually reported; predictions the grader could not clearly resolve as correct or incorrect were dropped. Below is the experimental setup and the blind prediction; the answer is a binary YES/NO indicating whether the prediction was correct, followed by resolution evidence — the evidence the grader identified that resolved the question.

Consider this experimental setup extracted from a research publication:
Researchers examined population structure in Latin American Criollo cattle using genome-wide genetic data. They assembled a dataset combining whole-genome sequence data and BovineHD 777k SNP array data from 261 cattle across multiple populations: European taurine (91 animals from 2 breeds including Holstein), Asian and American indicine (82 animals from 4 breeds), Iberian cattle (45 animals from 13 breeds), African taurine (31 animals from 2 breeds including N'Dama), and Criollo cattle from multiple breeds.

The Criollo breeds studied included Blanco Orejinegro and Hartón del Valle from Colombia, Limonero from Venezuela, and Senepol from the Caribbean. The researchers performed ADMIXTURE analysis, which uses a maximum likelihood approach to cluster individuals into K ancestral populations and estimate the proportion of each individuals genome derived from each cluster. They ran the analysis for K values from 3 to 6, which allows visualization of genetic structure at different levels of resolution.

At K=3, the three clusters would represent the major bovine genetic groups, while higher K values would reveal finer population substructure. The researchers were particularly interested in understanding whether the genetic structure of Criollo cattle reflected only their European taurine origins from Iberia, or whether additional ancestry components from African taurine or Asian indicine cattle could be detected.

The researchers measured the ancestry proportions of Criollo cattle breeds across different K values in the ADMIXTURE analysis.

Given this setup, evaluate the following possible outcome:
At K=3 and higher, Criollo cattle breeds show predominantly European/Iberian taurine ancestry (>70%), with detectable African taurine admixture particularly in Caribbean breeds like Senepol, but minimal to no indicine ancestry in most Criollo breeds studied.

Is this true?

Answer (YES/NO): NO